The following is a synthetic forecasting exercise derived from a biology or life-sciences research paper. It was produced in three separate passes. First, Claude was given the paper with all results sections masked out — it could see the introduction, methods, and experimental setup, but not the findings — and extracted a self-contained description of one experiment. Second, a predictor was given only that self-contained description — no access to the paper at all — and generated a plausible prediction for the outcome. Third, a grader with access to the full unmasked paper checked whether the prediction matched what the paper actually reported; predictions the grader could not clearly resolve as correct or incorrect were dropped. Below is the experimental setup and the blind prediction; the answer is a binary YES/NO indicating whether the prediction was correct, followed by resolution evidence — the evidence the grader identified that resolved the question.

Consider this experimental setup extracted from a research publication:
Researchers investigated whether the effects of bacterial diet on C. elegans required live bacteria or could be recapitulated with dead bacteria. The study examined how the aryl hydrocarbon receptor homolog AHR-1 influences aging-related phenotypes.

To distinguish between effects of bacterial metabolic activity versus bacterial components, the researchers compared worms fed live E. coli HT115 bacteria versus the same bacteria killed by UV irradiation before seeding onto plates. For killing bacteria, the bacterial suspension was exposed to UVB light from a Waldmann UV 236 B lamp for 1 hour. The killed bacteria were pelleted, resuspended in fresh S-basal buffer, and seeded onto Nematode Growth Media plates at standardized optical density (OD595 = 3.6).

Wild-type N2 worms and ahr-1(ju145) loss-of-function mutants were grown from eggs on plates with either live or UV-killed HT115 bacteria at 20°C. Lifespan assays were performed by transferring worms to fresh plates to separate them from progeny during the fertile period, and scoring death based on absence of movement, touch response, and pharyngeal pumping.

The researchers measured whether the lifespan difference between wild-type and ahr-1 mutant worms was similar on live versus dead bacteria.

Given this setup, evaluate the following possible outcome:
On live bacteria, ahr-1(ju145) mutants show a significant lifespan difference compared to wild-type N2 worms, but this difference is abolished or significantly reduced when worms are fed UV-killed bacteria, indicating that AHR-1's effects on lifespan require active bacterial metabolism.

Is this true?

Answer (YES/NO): YES